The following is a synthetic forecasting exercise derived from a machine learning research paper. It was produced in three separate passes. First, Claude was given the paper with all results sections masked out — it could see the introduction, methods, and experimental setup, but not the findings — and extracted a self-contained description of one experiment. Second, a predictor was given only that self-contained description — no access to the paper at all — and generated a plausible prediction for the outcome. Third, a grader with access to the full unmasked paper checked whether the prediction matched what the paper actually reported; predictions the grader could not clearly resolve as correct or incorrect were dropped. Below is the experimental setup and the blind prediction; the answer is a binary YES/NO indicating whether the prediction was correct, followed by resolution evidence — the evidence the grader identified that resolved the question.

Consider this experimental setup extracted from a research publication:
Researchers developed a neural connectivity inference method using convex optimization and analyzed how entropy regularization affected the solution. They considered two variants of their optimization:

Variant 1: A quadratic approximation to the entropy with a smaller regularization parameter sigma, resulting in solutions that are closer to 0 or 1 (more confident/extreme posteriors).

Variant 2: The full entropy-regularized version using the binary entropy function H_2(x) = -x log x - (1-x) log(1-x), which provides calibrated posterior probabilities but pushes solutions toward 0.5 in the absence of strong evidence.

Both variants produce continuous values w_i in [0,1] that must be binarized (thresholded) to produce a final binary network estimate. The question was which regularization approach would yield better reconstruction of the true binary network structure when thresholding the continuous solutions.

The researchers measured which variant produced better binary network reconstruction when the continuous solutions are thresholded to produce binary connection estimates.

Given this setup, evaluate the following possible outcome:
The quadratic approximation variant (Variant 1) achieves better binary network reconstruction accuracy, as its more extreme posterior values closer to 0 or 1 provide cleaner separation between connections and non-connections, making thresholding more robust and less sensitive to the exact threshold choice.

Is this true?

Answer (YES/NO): YES